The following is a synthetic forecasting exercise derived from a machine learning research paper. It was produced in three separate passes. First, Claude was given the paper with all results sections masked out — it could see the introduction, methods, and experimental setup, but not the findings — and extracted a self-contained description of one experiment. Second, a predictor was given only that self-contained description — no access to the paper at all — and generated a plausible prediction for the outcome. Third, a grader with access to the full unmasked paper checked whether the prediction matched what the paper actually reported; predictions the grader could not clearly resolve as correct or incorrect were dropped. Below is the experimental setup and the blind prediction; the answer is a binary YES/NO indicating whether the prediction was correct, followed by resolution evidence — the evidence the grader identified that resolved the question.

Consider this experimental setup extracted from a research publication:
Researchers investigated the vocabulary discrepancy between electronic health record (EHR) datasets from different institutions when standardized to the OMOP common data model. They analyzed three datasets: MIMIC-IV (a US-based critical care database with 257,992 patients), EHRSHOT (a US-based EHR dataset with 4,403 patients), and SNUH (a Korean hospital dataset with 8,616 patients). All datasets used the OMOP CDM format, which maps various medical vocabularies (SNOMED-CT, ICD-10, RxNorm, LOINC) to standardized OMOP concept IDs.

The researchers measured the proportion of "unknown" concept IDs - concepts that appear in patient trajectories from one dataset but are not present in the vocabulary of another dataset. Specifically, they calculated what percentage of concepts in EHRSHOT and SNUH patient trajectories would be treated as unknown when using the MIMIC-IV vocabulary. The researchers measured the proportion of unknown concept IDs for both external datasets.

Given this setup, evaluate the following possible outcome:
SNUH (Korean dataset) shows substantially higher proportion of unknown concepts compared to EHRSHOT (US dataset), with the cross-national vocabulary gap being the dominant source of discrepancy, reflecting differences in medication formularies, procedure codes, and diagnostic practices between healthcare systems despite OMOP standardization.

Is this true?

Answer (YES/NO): YES